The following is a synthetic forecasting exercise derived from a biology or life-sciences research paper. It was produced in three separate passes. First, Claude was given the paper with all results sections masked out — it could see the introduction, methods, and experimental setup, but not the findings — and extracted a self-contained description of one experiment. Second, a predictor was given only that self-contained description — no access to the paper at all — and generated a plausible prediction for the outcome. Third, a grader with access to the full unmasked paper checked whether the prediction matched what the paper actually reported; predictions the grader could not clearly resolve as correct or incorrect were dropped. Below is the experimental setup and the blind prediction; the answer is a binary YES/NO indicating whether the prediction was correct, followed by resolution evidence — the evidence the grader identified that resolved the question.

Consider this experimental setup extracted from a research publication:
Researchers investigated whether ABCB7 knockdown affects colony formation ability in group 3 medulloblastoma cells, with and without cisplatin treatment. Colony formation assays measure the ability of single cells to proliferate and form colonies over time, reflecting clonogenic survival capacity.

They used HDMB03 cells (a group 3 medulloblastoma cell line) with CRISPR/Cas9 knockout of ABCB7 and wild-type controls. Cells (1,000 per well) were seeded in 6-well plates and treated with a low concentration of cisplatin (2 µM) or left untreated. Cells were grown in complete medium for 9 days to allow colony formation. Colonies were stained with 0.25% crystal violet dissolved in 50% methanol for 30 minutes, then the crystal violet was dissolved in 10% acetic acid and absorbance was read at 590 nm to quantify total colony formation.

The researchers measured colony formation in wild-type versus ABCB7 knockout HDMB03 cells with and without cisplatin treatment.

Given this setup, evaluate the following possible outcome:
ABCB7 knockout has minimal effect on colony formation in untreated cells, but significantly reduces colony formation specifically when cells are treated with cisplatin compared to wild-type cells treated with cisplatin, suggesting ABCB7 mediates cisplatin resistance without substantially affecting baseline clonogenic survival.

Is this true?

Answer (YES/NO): NO